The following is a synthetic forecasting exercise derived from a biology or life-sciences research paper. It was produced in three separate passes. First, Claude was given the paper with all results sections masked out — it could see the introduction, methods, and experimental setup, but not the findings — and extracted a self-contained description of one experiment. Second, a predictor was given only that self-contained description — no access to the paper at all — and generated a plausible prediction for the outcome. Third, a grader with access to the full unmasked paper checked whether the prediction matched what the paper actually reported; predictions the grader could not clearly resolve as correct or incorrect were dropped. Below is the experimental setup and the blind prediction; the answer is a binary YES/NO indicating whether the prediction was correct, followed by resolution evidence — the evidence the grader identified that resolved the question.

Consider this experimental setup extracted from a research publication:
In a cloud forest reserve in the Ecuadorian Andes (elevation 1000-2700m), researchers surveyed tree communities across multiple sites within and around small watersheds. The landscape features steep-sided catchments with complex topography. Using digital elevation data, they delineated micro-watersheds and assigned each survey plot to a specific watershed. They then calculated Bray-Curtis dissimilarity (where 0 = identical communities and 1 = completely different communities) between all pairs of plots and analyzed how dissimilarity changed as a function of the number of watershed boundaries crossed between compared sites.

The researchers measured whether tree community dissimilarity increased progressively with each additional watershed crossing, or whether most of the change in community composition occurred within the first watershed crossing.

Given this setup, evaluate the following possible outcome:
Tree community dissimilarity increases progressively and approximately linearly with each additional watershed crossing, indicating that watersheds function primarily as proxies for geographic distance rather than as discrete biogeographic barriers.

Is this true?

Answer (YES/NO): NO